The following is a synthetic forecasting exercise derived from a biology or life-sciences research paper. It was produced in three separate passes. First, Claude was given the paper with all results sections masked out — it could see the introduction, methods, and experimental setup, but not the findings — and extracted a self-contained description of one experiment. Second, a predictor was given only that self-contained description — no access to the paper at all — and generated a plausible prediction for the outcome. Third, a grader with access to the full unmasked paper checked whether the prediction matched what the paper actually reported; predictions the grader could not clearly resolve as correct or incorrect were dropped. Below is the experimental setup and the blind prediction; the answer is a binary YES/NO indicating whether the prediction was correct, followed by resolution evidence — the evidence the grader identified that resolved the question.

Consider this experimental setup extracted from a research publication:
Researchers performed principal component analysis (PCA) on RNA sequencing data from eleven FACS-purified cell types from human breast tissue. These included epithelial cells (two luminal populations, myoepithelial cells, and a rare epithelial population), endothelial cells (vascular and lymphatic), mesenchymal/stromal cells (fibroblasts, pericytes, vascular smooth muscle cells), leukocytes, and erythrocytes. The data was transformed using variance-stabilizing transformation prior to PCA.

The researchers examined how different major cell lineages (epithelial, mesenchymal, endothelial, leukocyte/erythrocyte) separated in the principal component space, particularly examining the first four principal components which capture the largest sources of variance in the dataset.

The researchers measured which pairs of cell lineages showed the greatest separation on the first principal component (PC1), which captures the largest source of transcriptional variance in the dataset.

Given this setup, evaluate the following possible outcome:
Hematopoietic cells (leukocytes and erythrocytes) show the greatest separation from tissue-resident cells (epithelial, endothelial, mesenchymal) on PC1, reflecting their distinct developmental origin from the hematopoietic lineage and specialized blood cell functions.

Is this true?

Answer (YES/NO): NO